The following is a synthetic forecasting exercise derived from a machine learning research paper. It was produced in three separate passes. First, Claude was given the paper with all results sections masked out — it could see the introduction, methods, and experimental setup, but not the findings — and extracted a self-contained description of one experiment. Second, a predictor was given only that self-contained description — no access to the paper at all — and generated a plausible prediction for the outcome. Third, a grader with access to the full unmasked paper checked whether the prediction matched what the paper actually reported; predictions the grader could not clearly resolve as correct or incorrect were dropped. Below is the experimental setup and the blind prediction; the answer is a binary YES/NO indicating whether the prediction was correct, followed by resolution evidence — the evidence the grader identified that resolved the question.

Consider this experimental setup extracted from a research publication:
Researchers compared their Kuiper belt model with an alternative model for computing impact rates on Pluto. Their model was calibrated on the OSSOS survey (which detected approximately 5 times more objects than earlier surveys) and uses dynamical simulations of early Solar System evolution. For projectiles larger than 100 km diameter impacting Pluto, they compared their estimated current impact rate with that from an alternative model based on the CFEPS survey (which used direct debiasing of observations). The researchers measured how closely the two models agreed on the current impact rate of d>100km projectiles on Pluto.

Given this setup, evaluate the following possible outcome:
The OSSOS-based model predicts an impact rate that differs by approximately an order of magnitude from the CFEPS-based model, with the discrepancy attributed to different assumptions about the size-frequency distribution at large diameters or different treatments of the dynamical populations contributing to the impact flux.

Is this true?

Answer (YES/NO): NO